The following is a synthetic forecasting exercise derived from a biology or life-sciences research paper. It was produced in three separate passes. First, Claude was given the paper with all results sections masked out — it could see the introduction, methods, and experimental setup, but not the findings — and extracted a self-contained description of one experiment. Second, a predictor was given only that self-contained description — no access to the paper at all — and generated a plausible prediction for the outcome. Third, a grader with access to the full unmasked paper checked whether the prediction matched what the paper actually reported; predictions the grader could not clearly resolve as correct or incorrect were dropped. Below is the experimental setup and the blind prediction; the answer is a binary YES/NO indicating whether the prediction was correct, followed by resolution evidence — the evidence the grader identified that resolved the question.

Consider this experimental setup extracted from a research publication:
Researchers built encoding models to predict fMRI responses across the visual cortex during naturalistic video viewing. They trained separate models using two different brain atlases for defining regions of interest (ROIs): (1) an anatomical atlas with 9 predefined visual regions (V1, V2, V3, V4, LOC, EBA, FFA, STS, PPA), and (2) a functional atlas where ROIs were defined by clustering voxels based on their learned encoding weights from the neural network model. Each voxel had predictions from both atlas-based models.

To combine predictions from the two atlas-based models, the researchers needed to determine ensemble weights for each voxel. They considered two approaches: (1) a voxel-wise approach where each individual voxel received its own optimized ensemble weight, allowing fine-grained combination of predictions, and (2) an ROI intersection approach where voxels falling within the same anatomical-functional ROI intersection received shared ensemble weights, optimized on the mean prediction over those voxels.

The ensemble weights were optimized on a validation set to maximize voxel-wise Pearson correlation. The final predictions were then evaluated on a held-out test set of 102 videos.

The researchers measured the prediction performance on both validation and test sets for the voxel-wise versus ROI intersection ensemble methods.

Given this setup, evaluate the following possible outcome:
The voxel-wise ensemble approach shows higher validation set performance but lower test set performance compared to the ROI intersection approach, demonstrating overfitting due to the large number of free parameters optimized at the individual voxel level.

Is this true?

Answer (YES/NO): YES